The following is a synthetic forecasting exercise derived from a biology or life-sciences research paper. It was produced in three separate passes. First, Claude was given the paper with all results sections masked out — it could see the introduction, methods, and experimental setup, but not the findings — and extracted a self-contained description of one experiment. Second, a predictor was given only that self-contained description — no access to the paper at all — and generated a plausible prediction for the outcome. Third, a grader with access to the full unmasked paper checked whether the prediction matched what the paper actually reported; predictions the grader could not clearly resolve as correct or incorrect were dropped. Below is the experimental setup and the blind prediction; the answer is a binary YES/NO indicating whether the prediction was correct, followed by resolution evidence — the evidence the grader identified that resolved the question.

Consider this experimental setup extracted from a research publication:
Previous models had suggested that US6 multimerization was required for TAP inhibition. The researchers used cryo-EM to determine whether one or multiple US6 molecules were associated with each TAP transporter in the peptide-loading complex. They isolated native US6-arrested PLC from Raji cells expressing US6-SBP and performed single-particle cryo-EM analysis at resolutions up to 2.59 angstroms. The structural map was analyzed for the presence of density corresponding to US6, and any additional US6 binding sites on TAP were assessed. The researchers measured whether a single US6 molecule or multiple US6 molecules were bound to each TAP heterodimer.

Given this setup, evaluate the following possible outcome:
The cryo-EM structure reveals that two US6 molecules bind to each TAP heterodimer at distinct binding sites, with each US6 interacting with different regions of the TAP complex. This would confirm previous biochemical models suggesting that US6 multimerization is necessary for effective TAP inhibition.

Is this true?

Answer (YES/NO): NO